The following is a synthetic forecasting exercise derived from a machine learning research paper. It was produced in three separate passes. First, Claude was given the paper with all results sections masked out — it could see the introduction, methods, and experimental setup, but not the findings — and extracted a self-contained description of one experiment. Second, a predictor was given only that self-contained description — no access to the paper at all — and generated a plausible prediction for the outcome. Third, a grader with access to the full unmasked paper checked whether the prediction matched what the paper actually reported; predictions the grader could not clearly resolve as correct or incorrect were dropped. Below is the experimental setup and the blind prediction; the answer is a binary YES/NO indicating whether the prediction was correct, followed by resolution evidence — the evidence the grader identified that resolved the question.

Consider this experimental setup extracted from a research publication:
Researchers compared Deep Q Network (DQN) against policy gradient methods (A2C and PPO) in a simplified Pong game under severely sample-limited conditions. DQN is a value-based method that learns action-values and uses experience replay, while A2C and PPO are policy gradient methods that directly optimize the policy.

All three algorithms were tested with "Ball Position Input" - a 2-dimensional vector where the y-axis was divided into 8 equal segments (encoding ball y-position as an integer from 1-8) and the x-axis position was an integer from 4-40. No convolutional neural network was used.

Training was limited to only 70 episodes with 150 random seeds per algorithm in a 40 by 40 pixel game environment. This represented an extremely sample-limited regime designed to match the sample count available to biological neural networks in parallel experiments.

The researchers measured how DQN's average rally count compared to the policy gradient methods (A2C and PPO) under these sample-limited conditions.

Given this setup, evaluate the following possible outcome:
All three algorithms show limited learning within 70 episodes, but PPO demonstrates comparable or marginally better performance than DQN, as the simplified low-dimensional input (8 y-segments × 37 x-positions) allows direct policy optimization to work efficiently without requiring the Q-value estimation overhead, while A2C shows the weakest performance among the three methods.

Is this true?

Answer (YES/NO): NO